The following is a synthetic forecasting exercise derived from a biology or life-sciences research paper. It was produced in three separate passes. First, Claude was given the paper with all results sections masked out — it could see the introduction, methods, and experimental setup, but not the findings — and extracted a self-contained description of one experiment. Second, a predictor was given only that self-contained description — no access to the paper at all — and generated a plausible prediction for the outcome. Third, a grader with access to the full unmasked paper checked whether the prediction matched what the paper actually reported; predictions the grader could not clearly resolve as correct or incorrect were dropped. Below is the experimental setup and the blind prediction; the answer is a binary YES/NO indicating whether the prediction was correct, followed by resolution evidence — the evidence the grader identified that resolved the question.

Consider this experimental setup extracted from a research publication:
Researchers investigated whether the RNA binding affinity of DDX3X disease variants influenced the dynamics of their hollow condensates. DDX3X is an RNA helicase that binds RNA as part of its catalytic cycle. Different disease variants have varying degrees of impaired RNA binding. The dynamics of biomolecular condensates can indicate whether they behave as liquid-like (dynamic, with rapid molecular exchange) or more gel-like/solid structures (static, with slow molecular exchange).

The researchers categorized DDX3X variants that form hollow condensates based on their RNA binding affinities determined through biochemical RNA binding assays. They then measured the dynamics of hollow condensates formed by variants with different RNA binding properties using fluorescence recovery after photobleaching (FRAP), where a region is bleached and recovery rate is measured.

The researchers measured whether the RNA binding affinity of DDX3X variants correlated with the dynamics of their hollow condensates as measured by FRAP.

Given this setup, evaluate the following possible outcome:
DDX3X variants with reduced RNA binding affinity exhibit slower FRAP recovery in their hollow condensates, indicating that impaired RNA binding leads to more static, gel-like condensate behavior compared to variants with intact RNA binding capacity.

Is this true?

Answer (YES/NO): YES